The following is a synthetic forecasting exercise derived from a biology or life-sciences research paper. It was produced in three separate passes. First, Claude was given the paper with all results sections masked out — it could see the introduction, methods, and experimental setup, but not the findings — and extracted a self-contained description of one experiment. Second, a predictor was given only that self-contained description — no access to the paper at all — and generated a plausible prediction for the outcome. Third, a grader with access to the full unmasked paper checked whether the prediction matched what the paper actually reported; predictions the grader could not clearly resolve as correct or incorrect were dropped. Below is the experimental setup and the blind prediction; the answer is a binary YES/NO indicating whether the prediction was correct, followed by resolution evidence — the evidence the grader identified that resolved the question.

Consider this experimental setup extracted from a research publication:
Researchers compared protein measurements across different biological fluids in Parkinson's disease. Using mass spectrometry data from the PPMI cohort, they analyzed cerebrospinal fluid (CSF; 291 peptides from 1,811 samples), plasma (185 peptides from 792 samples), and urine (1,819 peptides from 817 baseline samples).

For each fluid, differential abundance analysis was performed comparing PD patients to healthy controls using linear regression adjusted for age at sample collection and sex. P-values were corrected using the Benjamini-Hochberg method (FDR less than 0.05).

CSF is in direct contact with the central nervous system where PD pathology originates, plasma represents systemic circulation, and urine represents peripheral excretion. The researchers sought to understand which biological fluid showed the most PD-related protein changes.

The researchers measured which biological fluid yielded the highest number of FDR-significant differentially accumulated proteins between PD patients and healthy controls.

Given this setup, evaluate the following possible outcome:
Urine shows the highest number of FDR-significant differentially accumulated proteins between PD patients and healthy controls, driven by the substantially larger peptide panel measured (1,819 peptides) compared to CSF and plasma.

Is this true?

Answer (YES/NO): YES